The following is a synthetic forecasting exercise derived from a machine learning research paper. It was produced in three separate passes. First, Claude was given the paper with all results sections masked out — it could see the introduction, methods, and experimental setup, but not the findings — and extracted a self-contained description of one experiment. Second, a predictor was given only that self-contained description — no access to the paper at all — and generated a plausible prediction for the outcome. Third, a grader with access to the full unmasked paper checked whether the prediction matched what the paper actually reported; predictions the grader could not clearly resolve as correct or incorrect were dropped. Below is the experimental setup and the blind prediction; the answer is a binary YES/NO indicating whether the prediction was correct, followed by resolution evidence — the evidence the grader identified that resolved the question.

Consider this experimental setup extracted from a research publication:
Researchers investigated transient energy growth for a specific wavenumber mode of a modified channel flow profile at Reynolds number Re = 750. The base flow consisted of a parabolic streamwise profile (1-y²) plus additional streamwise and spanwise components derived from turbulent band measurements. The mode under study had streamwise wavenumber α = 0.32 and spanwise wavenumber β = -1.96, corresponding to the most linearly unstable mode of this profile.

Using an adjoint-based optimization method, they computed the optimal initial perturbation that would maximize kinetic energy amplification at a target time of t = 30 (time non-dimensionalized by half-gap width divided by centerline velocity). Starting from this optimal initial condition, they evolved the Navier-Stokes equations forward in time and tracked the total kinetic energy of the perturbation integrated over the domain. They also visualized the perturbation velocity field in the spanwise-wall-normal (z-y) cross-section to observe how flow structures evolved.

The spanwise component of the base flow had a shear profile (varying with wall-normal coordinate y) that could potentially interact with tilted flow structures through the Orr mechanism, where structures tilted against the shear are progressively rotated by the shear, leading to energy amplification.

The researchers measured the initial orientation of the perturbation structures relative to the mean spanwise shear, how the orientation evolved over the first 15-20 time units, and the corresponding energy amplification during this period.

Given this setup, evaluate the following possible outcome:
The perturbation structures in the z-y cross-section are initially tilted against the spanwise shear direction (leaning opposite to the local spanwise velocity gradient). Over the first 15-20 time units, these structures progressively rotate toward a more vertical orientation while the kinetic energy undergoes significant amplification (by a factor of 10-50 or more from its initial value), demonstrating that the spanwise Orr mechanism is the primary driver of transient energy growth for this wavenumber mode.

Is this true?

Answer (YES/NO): NO